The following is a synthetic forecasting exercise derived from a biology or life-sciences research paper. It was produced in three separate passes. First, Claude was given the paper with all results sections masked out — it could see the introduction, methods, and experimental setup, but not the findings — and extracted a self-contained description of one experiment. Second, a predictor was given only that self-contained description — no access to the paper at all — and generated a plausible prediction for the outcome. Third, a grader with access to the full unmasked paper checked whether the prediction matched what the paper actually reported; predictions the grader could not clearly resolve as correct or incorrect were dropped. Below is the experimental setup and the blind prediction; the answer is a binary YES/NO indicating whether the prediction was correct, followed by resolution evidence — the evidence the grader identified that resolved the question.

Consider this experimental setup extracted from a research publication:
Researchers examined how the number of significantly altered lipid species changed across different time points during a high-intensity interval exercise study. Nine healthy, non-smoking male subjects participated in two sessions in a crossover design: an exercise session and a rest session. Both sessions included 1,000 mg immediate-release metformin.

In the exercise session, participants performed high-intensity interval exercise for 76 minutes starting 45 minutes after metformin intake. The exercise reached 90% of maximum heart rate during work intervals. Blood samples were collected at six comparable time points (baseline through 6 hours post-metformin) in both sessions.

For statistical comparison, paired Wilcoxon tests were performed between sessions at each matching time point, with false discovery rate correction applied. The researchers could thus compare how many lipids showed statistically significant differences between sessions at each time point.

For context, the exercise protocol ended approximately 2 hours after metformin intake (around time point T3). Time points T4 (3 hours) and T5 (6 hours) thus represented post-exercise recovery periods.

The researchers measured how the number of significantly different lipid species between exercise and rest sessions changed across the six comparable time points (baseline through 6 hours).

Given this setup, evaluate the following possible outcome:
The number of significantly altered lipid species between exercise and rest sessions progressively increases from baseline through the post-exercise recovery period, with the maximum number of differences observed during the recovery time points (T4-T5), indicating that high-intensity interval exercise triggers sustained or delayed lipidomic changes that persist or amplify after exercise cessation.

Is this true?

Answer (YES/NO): NO